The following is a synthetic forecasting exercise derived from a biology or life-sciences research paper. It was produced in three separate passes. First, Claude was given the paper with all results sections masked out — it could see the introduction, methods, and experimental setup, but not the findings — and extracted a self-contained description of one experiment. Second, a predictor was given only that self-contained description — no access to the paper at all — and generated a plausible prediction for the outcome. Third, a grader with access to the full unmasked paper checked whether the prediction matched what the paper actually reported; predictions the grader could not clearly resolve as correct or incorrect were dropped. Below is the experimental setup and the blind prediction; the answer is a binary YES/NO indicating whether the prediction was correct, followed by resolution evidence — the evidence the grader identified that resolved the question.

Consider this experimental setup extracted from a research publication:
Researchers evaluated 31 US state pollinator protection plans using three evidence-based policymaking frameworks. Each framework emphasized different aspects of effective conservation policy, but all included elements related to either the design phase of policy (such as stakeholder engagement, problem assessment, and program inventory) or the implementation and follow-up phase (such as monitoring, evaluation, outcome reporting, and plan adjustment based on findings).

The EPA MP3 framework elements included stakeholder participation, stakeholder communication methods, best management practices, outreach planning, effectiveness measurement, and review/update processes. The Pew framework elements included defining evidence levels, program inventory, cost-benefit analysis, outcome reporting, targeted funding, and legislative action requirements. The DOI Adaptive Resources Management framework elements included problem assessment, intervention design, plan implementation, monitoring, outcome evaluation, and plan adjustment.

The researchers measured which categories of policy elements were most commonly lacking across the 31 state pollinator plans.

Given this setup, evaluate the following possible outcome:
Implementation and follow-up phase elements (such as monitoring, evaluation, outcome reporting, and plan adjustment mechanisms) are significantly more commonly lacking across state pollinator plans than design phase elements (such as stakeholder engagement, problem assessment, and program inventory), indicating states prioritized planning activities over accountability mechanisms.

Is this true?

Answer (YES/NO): YES